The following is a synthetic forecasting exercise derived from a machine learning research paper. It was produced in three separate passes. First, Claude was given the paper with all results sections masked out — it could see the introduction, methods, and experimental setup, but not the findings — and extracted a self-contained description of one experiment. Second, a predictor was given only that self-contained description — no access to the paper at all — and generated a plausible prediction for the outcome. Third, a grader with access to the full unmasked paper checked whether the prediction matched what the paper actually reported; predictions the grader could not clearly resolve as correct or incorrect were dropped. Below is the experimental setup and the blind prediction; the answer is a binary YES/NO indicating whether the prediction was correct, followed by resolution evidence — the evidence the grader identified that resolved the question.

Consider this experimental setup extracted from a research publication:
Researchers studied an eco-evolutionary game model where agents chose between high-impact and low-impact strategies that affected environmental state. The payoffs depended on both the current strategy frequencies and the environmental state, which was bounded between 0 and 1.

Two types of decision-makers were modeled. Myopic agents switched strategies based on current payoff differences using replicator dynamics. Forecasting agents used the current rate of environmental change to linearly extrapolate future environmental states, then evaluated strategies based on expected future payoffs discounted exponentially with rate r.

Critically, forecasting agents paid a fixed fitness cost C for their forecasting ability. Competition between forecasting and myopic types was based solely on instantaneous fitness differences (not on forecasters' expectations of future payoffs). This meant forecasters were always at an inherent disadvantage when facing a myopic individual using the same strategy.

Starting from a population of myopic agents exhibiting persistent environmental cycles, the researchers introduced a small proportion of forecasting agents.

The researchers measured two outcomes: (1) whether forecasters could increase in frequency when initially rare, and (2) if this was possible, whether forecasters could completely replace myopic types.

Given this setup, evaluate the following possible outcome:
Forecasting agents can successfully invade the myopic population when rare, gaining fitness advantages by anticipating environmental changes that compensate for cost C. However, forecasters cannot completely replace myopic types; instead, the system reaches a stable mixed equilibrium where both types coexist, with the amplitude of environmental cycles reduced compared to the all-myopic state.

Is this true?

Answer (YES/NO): YES